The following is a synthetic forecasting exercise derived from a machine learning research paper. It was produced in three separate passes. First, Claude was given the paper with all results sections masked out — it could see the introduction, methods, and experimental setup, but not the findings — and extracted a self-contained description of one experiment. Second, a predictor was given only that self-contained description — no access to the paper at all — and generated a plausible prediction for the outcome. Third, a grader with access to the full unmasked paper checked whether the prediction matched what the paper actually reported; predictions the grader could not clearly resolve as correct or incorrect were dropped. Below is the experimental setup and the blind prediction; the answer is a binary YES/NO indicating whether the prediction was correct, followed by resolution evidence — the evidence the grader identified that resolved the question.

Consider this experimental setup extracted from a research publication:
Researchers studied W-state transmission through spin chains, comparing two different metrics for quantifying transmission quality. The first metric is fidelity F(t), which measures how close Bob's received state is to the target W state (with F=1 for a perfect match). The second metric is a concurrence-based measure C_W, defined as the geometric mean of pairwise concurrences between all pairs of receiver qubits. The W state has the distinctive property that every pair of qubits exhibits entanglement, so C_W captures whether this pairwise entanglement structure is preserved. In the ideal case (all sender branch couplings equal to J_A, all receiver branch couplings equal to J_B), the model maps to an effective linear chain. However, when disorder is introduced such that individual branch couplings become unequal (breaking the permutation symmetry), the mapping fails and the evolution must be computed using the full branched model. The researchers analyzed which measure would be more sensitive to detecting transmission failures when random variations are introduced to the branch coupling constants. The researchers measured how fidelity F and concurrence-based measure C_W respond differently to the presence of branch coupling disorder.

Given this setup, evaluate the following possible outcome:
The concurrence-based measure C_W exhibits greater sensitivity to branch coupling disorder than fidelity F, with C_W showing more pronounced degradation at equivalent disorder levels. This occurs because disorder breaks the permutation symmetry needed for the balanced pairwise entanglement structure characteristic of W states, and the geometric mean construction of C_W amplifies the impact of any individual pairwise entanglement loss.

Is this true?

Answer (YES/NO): NO